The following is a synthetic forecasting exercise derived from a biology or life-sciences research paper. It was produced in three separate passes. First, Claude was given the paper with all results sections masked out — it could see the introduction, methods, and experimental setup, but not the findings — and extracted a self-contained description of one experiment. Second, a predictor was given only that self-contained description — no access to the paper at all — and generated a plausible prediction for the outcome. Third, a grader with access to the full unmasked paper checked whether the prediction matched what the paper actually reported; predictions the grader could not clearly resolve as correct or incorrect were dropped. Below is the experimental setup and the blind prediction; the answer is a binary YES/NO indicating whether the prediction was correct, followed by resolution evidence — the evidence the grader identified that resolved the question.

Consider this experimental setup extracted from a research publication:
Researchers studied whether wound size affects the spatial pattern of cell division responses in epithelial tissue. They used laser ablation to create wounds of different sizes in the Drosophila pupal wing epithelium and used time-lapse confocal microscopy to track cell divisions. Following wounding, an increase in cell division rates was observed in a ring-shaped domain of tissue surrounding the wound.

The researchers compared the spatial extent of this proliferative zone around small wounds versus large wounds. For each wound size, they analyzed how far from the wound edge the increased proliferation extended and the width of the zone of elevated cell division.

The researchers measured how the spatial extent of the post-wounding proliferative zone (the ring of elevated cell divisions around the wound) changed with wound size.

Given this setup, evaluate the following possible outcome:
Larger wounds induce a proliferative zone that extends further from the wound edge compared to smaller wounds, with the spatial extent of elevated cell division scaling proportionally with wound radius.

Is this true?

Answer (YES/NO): NO